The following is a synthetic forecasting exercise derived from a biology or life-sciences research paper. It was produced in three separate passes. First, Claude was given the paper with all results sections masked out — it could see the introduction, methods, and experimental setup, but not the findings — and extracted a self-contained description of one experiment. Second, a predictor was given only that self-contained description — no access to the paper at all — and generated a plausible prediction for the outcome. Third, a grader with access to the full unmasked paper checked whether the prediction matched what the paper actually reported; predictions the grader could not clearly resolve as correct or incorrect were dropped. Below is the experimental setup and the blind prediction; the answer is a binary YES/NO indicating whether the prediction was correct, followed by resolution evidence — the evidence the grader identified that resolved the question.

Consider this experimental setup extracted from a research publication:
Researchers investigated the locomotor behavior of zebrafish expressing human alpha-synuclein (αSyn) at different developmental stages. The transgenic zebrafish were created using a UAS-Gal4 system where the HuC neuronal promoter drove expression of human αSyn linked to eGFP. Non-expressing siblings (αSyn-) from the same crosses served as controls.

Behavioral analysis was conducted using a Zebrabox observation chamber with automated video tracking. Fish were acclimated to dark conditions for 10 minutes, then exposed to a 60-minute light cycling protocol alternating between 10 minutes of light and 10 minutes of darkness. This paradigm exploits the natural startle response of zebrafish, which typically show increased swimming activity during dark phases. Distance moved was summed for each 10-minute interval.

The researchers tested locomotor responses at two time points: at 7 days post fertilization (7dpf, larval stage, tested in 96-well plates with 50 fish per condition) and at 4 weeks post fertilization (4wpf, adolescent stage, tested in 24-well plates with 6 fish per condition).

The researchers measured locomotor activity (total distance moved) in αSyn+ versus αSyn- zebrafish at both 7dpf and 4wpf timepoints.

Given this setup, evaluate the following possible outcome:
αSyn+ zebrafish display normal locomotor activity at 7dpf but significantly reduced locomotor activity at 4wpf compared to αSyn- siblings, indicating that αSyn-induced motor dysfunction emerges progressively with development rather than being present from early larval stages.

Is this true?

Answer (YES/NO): NO